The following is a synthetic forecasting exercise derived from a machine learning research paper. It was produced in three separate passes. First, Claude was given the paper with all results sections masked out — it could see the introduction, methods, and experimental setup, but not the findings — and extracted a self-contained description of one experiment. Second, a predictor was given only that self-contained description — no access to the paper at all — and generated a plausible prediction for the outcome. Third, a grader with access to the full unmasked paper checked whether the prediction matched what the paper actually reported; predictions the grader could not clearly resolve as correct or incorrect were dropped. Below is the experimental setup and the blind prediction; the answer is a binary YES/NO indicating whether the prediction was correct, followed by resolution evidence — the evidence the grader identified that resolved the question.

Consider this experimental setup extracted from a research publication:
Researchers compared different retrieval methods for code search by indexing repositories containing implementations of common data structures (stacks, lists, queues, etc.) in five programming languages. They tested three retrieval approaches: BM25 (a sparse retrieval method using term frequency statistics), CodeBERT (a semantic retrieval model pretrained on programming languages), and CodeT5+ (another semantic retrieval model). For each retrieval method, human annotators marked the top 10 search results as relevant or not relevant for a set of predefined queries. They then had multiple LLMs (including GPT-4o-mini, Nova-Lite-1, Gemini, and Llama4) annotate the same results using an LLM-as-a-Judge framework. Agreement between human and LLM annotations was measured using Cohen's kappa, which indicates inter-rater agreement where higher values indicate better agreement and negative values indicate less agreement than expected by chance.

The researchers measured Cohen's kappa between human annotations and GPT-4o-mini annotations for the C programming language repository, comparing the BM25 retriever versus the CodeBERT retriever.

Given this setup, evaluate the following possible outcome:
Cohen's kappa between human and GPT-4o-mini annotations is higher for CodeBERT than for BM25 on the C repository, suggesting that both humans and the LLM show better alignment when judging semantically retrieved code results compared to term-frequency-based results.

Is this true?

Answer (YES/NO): NO